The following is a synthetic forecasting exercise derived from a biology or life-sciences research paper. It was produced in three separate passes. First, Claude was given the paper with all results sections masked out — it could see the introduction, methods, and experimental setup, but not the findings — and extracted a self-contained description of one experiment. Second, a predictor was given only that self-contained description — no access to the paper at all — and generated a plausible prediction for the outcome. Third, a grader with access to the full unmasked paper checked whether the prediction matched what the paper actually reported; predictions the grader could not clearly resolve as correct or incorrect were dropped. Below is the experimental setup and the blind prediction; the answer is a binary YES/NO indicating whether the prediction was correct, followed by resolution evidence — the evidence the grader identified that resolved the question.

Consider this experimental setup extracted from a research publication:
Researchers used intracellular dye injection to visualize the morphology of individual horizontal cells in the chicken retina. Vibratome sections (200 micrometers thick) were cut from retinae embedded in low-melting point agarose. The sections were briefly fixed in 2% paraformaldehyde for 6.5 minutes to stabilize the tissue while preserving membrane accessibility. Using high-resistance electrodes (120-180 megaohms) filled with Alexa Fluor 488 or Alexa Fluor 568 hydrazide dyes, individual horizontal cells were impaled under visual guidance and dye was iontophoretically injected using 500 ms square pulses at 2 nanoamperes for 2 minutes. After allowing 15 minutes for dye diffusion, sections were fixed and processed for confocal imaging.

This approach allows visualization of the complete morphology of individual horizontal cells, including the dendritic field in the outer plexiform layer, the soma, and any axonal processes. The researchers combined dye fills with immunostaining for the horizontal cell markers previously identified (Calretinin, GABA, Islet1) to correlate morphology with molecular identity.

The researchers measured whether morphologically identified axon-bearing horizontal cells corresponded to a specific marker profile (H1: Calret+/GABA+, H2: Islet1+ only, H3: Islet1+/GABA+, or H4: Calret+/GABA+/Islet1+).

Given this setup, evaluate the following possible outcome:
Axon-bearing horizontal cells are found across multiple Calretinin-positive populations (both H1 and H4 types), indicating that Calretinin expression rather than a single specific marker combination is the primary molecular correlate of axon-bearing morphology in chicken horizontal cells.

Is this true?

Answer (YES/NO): NO